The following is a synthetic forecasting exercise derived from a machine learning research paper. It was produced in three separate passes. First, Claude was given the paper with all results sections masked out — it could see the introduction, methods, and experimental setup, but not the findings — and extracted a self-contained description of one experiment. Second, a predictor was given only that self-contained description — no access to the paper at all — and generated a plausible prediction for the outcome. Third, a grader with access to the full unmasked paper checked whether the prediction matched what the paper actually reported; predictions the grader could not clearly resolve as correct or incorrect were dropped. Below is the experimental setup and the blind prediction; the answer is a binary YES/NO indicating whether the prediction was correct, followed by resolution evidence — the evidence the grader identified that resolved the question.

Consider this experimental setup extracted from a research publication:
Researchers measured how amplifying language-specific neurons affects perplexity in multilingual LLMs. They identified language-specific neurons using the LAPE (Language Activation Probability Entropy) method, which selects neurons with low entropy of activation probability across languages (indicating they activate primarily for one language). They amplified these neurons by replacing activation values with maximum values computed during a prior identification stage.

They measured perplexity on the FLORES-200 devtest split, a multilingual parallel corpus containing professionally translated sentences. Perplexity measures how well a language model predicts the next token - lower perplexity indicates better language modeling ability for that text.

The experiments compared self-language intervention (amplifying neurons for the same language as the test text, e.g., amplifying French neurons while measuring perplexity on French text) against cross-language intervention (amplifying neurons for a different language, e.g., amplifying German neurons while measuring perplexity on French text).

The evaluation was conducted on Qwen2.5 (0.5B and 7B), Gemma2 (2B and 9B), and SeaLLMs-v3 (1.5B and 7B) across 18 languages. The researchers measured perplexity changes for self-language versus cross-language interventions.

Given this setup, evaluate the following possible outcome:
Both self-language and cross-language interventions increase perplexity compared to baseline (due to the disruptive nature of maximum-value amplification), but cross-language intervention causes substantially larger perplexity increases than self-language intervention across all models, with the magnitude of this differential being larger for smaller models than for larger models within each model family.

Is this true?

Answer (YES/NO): NO